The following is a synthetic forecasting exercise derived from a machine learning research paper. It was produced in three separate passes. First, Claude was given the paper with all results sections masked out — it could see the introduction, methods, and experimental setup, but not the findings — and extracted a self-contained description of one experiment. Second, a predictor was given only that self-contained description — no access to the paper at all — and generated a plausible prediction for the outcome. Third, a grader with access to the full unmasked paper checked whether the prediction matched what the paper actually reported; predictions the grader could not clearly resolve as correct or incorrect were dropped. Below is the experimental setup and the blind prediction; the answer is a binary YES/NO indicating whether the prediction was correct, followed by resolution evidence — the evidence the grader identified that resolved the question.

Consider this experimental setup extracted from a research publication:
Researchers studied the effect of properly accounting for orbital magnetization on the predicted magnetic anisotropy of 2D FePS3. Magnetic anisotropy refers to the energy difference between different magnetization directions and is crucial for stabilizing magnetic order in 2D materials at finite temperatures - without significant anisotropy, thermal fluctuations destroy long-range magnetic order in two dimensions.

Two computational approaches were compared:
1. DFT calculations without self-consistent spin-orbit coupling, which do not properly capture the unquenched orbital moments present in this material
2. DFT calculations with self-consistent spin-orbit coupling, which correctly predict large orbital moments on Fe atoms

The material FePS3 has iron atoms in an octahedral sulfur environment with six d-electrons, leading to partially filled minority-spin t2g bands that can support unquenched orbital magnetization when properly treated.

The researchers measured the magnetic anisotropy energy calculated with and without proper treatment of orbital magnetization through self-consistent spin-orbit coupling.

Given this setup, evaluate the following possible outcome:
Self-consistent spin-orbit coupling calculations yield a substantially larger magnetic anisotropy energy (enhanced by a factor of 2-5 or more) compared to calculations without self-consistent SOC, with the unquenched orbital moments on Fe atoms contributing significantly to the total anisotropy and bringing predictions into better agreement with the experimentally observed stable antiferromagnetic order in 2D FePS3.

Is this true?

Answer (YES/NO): YES